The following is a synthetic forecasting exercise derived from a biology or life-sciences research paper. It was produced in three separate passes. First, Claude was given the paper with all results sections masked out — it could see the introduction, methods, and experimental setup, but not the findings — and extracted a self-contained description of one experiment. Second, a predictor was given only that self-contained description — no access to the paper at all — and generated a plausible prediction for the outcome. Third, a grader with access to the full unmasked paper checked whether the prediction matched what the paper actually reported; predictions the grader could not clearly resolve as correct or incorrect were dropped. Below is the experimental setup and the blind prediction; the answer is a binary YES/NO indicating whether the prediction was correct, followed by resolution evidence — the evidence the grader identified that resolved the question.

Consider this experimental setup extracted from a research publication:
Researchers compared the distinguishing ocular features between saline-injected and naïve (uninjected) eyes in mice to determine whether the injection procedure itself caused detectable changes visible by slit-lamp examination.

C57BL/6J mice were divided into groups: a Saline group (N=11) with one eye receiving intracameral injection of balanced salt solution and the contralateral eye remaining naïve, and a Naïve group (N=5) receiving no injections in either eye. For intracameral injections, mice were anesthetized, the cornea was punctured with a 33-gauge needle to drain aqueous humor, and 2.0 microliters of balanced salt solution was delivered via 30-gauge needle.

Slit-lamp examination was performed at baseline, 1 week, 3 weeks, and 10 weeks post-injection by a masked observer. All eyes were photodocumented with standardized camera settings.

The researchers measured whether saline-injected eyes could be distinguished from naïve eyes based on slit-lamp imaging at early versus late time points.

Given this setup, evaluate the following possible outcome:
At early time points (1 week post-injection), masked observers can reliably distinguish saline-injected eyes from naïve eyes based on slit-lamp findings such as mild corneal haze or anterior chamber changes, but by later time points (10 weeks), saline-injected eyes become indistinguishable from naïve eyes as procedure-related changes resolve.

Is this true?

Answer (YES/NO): NO